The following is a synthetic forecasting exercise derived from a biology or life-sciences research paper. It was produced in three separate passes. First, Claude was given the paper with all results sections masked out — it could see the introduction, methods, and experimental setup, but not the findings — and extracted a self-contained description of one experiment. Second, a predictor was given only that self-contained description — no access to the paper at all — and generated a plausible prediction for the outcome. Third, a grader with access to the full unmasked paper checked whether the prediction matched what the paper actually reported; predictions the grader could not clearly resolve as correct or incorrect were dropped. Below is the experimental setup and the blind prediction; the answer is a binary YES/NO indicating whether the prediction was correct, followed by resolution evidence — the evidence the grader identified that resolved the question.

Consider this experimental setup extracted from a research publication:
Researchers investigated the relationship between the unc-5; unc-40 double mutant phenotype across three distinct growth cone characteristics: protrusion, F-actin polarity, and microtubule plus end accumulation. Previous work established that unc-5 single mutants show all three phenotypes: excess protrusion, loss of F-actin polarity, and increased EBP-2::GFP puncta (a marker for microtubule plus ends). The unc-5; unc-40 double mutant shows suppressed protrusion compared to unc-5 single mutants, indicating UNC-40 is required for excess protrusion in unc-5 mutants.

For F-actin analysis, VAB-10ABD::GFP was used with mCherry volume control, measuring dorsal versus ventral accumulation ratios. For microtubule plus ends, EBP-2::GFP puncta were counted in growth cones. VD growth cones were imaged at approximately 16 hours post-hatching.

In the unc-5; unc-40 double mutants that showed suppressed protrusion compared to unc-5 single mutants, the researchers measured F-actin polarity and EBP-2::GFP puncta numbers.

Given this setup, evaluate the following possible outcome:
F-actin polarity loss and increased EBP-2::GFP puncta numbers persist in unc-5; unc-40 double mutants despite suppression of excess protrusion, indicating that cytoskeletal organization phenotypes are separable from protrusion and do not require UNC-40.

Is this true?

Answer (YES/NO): YES